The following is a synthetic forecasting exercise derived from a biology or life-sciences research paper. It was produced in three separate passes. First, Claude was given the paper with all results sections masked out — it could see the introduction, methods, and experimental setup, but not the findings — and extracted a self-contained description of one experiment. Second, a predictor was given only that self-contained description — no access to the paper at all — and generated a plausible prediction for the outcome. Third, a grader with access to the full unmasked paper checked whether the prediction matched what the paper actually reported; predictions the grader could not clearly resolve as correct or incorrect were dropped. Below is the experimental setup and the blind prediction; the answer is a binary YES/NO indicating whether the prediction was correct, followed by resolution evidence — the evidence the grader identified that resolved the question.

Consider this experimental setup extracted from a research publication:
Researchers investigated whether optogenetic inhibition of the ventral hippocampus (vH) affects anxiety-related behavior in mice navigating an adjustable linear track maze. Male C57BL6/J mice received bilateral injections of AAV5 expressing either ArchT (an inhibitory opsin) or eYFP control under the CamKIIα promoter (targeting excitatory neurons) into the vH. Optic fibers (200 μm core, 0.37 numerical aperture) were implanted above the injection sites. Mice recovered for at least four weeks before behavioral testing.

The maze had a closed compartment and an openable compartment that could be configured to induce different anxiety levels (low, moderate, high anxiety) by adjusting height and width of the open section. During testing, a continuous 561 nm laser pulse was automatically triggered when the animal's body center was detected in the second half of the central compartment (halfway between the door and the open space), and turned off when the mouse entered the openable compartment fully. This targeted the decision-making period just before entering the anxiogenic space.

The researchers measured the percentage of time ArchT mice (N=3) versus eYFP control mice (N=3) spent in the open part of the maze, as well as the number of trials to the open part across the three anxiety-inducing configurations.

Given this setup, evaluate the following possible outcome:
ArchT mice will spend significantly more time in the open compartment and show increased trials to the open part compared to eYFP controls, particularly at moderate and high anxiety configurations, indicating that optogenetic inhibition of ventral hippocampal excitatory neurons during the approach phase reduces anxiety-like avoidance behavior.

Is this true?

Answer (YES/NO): YES